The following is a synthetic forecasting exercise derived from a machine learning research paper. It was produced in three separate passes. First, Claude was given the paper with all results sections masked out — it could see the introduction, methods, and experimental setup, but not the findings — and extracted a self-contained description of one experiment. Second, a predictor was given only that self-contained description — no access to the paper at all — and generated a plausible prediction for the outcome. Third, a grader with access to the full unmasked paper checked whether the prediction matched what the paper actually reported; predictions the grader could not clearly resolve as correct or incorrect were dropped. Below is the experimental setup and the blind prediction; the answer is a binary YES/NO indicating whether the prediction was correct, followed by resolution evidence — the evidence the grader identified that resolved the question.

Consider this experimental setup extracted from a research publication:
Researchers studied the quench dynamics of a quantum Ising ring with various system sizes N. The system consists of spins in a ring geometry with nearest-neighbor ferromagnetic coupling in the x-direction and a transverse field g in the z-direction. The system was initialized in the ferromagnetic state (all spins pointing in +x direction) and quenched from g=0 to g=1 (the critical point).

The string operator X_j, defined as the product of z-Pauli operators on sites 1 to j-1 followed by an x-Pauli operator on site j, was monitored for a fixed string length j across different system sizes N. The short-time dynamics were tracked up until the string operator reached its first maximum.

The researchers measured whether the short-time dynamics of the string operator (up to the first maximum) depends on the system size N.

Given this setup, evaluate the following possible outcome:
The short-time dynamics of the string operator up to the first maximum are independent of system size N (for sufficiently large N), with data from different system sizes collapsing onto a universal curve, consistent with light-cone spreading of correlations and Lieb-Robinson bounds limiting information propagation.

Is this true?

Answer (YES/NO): YES